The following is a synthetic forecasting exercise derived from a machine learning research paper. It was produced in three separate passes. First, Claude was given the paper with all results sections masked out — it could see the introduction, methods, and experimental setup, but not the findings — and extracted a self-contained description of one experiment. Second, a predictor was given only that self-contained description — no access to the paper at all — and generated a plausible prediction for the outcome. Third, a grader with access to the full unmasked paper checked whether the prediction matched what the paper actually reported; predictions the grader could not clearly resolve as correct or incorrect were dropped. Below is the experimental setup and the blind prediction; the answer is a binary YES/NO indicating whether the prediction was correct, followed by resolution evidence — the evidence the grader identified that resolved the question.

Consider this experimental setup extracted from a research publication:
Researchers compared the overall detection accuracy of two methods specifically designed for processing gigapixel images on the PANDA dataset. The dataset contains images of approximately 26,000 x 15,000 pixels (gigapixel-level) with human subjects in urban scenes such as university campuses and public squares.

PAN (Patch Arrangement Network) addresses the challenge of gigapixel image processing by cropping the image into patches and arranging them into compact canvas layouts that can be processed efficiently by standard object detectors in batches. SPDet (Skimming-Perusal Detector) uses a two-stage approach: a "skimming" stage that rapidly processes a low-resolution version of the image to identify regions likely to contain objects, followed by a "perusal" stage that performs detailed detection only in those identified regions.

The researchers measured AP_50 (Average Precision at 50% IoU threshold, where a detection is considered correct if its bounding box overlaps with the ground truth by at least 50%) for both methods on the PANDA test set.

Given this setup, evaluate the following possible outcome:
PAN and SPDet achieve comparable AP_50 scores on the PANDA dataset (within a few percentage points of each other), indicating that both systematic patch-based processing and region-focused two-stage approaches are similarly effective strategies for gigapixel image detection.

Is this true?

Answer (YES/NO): NO